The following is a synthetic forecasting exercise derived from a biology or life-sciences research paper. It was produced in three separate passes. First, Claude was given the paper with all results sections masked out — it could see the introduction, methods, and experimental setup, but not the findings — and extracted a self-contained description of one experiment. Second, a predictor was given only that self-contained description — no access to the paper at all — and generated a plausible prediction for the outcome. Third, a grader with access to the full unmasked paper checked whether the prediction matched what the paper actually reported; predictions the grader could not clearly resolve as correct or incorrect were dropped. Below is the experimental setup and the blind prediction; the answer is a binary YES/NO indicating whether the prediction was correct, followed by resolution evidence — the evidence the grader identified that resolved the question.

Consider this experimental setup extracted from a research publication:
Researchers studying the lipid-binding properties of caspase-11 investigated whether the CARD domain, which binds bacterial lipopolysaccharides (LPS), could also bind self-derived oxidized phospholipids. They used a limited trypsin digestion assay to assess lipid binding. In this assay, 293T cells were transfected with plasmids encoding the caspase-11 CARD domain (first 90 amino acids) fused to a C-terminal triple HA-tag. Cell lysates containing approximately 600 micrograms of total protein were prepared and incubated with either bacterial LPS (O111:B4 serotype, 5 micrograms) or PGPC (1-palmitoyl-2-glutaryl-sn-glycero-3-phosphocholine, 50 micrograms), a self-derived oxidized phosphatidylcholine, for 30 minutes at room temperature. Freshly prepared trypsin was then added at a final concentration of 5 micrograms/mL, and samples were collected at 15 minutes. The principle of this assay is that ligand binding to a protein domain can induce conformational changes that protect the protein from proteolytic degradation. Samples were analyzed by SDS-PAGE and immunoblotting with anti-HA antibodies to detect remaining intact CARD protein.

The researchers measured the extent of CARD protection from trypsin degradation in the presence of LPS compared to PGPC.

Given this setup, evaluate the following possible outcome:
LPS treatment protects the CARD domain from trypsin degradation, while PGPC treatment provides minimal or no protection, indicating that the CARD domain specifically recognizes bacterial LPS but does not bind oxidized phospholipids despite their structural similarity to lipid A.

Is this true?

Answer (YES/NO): NO